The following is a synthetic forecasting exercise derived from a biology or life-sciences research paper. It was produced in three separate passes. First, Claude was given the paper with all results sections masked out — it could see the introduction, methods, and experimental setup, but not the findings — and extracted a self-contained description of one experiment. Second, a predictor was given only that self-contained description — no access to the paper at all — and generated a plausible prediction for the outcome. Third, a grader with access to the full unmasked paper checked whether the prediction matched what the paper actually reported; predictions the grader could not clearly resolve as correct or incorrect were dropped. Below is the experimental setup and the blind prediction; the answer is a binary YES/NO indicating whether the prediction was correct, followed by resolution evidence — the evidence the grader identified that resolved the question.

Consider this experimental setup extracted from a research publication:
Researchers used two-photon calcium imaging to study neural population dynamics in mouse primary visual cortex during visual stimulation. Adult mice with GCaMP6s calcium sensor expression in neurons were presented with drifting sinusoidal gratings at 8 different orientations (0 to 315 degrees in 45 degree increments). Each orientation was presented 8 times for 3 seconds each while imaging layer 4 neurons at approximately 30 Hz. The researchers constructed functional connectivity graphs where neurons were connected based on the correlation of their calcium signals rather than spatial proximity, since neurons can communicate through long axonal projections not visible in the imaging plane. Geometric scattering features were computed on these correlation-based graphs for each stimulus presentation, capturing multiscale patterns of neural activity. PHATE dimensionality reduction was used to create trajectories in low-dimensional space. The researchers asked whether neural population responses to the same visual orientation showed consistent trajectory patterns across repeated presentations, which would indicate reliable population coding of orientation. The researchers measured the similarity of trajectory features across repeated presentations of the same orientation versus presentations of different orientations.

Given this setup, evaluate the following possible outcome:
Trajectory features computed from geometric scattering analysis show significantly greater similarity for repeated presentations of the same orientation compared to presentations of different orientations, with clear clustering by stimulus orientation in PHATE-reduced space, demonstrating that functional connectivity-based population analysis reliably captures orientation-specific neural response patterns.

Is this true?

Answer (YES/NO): NO